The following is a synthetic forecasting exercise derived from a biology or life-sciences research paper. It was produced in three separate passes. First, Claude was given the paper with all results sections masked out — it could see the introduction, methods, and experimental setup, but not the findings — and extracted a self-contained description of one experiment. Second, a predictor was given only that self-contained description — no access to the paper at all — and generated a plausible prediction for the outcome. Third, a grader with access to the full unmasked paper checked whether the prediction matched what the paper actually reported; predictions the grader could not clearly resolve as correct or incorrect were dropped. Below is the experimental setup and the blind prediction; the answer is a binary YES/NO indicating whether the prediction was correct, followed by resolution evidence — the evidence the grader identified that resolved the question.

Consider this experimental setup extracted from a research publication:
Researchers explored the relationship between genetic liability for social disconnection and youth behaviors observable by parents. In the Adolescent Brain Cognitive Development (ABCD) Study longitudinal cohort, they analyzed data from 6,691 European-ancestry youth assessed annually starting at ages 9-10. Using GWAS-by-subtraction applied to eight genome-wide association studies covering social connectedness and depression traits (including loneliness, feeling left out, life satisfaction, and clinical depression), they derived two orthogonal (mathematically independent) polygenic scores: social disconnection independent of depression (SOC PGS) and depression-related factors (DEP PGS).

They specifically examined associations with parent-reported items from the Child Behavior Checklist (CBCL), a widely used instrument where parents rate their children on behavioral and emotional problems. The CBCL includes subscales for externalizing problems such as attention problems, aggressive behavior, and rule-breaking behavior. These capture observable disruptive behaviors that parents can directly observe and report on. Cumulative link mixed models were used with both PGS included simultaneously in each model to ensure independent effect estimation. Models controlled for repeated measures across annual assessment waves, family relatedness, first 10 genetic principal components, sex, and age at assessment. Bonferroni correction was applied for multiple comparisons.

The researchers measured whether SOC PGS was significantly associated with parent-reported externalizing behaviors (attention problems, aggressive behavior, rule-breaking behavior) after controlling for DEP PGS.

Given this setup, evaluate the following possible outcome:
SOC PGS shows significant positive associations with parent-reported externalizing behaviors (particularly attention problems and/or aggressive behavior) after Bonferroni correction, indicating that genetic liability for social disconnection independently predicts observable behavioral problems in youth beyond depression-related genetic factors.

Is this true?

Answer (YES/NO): YES